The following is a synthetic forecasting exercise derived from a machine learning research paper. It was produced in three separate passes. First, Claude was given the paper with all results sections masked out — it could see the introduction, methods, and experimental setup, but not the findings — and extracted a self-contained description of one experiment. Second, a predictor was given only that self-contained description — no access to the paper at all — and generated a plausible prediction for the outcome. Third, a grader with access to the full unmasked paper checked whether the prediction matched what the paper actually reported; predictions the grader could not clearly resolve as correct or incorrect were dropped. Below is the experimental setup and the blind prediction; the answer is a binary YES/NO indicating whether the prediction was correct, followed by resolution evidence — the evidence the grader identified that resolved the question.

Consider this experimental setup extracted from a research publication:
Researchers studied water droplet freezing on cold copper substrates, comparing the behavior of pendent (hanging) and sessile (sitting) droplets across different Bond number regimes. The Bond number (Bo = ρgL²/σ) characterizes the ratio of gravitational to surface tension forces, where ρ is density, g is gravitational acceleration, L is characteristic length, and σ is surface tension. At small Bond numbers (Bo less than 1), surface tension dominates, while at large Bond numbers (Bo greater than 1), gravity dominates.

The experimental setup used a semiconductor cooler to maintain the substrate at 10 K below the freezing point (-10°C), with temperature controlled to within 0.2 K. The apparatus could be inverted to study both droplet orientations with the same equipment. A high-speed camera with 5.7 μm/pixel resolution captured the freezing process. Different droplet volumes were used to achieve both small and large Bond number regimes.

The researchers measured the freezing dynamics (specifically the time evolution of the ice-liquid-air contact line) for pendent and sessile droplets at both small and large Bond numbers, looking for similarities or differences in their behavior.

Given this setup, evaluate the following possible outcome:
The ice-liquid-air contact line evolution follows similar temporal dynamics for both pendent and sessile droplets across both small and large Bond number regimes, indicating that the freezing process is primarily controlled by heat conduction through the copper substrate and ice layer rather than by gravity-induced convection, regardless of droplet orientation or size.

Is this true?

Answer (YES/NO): YES